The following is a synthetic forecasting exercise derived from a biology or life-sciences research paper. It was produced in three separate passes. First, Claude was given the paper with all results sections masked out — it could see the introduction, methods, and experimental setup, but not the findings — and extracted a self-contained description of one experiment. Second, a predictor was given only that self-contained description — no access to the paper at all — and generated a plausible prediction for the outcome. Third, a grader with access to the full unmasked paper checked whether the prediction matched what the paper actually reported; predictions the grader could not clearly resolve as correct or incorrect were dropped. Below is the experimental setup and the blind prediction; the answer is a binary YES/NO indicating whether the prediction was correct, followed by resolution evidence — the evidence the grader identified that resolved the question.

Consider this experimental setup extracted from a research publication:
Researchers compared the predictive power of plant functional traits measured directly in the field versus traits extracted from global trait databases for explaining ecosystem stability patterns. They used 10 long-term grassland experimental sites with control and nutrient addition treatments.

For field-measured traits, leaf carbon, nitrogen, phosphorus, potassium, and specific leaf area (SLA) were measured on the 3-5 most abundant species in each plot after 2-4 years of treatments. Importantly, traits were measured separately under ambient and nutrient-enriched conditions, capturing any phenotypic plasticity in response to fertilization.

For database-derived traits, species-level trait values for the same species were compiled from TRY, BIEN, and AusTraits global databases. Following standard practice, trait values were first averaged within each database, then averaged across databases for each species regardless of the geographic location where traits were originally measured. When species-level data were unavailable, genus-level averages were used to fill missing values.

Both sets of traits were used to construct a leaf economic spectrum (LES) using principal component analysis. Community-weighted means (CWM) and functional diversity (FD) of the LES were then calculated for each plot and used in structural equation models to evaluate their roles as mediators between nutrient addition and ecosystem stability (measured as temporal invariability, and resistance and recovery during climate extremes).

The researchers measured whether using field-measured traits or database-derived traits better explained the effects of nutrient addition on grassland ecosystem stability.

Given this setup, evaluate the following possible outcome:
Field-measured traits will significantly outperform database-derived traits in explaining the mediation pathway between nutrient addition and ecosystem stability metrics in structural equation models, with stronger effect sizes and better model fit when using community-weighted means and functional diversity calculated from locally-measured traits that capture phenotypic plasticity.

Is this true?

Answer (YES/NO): NO